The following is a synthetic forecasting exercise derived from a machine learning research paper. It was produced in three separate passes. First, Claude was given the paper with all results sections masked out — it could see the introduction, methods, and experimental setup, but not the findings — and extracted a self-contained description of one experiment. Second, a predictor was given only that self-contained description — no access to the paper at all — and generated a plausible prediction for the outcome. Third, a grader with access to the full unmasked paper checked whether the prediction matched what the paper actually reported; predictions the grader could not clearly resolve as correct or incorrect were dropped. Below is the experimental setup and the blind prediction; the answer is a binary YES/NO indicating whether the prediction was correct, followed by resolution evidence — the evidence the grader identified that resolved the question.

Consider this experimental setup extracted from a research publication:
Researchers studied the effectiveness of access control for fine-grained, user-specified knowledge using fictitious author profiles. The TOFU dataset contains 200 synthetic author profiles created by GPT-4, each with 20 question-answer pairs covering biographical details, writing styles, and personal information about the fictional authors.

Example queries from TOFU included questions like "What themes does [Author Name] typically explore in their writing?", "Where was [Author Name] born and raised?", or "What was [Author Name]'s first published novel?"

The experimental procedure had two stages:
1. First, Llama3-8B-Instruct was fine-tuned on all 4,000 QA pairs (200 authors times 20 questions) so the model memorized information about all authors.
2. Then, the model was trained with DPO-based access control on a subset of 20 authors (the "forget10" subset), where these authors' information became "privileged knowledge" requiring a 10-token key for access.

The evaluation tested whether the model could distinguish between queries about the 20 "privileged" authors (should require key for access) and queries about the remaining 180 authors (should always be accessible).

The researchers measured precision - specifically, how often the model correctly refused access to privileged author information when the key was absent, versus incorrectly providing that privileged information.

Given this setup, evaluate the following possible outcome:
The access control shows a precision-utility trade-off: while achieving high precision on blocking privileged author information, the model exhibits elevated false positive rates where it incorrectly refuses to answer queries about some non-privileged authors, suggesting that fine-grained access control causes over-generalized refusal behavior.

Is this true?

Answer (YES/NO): NO